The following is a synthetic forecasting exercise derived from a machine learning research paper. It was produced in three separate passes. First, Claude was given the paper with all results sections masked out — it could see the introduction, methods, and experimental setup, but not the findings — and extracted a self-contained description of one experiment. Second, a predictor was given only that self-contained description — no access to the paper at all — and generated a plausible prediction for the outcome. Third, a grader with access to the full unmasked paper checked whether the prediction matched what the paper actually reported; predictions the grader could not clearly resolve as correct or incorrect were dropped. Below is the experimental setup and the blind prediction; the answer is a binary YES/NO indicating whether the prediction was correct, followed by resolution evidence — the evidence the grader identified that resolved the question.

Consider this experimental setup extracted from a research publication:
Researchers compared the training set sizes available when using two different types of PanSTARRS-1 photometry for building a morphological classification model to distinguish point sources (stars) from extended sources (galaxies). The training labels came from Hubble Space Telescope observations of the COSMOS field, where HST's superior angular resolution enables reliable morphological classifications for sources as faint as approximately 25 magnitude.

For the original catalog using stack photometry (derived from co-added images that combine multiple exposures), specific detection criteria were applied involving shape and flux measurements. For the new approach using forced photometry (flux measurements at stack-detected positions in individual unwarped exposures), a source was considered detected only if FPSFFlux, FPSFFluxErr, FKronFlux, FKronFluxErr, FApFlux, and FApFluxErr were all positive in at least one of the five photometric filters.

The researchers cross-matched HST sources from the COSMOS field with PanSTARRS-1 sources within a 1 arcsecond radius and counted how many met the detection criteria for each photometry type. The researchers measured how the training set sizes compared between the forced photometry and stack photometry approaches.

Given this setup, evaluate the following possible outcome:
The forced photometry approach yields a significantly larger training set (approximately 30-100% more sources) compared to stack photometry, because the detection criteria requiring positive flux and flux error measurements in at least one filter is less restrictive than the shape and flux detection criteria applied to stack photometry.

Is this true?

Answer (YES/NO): NO